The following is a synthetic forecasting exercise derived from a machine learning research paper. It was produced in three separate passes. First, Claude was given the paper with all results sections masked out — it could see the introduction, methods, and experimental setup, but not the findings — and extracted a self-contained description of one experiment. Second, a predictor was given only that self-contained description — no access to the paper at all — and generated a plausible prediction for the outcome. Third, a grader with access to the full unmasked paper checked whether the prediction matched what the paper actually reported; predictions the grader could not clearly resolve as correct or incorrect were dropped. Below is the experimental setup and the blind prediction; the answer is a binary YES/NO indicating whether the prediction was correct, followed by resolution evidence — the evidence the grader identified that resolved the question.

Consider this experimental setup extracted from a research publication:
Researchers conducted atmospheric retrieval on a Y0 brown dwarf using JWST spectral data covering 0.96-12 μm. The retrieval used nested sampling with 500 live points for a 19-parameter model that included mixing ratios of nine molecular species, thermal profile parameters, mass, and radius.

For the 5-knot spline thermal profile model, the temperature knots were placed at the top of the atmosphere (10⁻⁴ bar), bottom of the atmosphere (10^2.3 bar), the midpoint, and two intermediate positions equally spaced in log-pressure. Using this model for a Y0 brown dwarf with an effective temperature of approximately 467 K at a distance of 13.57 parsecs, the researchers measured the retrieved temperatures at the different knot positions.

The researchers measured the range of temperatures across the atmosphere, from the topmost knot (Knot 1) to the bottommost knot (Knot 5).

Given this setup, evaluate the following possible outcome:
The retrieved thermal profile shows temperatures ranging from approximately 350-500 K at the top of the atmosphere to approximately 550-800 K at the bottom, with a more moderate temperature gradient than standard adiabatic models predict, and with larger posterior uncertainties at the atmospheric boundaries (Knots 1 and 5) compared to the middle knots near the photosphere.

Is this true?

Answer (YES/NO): NO